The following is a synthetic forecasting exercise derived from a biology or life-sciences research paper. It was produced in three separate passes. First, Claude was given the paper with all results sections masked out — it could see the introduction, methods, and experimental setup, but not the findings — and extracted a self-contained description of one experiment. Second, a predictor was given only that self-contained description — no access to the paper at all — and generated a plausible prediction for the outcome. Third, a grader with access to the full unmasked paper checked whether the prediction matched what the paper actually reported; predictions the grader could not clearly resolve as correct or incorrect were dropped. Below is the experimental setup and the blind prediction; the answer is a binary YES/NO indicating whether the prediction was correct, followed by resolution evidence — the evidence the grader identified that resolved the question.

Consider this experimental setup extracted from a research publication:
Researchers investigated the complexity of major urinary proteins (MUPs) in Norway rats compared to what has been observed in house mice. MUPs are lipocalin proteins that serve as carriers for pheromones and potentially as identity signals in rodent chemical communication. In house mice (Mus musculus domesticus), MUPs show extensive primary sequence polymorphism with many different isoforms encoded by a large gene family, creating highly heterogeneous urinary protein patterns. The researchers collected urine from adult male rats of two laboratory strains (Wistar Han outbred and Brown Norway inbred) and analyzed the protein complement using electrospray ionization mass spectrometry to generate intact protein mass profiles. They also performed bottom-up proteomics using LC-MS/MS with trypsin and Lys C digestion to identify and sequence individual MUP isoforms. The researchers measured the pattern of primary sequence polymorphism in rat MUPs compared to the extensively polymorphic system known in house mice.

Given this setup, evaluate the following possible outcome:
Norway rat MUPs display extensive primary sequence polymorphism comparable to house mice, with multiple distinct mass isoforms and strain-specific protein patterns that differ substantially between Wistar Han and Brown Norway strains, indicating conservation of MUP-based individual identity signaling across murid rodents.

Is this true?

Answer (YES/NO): NO